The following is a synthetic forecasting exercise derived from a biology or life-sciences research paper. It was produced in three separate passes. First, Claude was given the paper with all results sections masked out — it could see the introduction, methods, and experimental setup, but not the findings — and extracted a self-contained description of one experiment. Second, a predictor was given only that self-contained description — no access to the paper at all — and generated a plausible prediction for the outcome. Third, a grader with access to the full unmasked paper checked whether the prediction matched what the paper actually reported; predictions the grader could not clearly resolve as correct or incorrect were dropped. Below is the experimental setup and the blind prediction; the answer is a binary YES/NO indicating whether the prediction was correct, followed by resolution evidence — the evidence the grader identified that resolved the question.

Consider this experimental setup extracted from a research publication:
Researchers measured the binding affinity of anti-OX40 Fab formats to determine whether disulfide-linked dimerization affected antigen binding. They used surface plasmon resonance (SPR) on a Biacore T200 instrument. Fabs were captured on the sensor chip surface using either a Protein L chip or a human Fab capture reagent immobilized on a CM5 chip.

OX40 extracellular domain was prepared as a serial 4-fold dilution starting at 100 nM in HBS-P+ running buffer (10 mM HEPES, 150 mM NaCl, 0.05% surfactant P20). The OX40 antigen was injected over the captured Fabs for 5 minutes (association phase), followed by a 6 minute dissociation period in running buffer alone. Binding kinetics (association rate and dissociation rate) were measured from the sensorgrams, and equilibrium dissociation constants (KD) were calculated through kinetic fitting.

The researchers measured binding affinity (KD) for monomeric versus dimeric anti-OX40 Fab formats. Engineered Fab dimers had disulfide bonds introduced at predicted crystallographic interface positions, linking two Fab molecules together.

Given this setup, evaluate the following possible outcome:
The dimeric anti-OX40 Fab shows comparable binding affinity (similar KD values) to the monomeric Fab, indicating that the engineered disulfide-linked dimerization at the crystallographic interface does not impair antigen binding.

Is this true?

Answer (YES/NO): YES